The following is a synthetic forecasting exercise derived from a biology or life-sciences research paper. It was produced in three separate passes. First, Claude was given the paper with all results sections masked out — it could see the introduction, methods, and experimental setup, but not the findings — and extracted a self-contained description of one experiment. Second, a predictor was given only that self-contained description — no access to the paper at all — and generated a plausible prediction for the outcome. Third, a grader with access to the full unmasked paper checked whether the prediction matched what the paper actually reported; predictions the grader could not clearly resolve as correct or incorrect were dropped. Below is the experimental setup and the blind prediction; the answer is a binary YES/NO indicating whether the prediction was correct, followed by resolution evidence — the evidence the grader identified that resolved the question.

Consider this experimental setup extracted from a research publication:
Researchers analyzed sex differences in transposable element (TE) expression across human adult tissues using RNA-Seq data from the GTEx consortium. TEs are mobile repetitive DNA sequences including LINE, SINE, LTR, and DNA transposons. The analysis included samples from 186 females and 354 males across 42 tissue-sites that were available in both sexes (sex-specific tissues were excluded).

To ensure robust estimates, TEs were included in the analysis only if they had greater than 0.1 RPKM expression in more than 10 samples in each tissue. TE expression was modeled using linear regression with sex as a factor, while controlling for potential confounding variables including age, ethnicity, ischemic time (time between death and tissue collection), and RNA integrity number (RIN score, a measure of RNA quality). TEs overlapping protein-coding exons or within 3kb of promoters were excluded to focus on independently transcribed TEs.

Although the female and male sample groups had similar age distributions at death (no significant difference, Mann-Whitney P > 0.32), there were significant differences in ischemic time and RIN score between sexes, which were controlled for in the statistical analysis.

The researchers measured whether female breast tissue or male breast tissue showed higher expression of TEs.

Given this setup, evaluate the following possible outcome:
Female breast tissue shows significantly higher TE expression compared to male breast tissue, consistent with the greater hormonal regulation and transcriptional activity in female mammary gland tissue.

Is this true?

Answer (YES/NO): YES